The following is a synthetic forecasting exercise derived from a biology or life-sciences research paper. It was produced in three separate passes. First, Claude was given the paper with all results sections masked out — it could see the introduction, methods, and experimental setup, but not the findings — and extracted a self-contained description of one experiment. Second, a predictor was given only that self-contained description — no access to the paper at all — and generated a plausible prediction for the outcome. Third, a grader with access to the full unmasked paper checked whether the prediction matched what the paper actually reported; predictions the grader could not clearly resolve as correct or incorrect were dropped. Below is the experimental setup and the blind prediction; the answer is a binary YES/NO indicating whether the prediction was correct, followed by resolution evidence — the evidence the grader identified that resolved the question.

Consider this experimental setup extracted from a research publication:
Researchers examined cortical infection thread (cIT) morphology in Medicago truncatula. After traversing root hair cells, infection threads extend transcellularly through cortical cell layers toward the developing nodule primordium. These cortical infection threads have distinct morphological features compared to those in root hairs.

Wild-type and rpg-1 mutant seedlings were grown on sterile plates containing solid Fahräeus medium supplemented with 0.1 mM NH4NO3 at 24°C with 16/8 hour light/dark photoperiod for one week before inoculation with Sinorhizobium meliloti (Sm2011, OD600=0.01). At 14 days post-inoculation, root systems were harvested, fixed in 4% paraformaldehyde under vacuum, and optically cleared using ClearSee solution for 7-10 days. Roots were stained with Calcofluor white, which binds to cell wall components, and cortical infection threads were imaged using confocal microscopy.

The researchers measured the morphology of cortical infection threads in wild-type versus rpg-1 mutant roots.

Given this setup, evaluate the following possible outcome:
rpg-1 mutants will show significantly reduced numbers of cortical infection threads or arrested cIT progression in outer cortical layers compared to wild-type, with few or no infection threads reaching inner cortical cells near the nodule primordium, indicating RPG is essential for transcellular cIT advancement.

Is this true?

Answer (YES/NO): NO